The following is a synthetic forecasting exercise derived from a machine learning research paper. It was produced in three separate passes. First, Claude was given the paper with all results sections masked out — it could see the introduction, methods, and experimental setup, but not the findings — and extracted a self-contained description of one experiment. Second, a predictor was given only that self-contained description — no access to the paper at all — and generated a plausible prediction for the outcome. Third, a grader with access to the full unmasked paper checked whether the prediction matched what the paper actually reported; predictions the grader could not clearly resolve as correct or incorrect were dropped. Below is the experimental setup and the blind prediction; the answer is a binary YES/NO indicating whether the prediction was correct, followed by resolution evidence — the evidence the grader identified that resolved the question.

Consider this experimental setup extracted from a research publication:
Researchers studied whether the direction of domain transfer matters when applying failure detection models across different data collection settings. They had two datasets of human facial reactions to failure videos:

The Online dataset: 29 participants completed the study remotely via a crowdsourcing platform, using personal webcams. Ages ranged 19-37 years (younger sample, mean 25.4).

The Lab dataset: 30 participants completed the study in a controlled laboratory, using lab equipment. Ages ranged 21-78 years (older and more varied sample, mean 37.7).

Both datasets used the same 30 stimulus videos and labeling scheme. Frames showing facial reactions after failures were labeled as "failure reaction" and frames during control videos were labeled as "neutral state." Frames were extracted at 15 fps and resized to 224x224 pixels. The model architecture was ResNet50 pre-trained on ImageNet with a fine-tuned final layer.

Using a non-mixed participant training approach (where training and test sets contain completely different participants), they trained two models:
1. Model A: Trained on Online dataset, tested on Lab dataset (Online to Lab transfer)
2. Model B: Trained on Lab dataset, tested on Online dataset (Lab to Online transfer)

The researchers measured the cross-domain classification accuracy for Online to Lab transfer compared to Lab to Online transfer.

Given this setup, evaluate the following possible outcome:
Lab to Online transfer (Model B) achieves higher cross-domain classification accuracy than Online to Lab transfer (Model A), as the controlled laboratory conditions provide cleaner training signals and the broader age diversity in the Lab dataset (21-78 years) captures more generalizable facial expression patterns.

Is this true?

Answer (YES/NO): YES